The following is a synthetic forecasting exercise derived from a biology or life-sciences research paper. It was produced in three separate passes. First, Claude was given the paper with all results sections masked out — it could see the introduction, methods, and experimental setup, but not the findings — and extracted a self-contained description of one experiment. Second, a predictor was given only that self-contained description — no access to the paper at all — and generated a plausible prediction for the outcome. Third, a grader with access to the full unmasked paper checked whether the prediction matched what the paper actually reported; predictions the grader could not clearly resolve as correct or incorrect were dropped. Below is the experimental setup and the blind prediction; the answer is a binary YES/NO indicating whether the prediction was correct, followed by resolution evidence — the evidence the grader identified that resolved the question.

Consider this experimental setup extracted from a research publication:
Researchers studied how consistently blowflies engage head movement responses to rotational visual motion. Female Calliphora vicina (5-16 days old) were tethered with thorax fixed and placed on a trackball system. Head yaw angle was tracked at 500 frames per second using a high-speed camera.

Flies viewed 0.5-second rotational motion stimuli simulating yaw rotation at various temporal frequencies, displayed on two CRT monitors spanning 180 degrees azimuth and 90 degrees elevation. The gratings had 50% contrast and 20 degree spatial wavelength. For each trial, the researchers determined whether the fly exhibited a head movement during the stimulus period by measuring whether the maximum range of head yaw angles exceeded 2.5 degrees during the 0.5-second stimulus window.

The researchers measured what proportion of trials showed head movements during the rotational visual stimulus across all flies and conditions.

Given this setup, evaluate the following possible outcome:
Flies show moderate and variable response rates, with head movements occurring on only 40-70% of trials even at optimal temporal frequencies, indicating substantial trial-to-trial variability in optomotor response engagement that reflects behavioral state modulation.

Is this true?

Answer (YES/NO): YES